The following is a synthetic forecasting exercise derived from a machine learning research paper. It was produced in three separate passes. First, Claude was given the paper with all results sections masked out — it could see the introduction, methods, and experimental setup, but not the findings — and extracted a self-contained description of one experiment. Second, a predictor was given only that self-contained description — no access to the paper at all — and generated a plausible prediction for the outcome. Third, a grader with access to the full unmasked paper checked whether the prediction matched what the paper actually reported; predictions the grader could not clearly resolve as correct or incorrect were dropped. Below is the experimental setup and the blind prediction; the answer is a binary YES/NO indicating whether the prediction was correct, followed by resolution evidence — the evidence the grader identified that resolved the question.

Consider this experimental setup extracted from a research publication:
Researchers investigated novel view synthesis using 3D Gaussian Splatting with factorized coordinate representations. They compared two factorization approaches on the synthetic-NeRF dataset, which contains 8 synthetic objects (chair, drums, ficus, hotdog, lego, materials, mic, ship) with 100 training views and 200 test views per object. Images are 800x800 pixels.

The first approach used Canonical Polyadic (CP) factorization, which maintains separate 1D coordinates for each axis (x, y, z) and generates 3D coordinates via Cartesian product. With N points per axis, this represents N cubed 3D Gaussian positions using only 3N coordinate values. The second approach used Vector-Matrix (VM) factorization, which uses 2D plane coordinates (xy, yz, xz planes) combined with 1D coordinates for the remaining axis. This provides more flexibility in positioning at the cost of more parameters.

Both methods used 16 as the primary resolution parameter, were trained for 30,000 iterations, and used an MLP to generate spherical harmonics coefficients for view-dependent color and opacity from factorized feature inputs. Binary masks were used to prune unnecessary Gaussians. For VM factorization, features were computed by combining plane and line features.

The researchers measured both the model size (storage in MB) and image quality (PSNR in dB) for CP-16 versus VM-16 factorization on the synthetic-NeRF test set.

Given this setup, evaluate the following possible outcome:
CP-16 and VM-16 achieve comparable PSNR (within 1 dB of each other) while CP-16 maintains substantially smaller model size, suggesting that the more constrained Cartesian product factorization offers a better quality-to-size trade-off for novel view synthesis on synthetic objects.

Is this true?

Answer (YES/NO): YES